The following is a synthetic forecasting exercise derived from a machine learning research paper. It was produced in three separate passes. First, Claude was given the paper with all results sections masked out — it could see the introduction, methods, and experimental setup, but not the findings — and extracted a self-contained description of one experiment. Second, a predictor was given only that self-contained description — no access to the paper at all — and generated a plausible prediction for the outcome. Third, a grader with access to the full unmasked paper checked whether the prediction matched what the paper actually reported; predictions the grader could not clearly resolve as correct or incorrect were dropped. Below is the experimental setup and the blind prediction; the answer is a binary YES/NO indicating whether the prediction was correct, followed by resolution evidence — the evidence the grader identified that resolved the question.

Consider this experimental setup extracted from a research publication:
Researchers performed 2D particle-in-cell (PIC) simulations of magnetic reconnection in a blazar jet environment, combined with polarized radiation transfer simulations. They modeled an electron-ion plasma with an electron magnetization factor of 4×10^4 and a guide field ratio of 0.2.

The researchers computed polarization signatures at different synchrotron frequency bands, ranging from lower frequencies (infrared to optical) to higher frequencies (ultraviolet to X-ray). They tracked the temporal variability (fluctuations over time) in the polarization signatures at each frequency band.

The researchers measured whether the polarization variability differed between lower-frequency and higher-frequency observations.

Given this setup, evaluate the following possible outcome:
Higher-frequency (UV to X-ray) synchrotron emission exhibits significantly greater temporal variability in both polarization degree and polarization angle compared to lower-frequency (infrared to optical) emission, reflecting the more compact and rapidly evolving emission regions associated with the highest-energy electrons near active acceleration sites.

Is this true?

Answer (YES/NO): YES